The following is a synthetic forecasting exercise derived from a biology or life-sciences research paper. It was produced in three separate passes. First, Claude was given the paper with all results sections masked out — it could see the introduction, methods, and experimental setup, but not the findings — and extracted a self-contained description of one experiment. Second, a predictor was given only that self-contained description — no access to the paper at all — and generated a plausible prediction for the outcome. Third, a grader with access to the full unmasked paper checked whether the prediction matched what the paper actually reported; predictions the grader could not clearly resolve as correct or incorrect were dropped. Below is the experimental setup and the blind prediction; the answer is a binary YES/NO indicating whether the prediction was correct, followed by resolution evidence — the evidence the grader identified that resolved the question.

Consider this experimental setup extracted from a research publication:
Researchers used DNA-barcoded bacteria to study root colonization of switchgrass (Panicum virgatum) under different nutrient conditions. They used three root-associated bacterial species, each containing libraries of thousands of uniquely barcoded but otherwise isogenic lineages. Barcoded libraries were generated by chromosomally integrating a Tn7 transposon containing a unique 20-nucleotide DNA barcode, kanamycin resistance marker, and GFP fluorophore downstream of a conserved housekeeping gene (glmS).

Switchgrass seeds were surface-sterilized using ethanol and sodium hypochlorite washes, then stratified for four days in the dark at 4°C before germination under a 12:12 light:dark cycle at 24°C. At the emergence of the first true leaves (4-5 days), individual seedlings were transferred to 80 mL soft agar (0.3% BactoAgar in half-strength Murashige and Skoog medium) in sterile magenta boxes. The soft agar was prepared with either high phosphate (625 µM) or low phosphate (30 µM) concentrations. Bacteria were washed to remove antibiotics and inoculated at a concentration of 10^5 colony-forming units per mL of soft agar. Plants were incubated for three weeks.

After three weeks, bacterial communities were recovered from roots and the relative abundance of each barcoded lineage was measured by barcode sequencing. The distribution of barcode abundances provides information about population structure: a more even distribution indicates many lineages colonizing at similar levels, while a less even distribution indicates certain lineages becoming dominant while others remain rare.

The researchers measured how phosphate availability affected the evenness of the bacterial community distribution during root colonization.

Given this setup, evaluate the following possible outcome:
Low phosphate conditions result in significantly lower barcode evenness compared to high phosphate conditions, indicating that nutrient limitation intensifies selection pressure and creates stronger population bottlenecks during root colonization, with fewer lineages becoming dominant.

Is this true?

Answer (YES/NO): NO